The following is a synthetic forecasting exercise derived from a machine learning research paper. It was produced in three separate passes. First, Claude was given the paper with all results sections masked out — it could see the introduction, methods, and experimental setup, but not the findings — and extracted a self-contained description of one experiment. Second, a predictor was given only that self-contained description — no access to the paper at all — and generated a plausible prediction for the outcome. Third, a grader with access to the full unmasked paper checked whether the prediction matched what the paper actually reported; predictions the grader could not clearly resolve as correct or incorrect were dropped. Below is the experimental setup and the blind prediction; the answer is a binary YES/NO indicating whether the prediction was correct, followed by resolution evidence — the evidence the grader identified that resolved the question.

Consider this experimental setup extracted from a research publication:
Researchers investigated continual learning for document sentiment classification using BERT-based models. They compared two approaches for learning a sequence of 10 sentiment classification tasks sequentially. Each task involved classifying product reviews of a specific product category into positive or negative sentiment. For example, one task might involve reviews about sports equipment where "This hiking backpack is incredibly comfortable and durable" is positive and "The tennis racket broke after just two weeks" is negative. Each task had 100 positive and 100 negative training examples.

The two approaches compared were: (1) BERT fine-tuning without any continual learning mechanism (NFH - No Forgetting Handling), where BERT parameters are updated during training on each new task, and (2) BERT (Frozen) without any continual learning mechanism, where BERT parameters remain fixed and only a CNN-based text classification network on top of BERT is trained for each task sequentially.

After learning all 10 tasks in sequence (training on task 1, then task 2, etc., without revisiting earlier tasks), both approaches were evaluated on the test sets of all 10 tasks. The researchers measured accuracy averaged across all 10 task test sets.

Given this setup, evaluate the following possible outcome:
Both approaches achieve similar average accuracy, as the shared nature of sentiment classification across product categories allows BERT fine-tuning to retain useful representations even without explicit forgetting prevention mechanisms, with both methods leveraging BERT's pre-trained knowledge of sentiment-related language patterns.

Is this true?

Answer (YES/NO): NO